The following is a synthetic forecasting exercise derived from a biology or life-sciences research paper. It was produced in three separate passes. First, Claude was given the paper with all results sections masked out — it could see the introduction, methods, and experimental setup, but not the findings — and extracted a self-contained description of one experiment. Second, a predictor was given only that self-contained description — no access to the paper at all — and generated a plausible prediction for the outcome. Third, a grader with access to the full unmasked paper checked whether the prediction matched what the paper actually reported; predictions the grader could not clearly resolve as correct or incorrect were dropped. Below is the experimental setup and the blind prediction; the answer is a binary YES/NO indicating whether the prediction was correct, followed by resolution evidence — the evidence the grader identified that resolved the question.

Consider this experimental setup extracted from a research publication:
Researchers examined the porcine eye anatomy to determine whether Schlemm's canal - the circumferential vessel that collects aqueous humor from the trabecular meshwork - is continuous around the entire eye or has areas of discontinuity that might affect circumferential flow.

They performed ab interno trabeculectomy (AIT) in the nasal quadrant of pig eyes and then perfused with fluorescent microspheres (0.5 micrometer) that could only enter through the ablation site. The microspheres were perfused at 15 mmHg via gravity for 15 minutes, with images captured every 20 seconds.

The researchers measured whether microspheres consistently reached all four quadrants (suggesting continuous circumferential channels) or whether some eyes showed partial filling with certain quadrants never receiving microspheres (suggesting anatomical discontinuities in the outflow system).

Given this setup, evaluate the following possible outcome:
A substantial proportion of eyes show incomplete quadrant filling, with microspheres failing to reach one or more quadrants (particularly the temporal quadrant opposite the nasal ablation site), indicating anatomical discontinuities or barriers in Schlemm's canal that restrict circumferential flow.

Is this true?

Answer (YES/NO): NO